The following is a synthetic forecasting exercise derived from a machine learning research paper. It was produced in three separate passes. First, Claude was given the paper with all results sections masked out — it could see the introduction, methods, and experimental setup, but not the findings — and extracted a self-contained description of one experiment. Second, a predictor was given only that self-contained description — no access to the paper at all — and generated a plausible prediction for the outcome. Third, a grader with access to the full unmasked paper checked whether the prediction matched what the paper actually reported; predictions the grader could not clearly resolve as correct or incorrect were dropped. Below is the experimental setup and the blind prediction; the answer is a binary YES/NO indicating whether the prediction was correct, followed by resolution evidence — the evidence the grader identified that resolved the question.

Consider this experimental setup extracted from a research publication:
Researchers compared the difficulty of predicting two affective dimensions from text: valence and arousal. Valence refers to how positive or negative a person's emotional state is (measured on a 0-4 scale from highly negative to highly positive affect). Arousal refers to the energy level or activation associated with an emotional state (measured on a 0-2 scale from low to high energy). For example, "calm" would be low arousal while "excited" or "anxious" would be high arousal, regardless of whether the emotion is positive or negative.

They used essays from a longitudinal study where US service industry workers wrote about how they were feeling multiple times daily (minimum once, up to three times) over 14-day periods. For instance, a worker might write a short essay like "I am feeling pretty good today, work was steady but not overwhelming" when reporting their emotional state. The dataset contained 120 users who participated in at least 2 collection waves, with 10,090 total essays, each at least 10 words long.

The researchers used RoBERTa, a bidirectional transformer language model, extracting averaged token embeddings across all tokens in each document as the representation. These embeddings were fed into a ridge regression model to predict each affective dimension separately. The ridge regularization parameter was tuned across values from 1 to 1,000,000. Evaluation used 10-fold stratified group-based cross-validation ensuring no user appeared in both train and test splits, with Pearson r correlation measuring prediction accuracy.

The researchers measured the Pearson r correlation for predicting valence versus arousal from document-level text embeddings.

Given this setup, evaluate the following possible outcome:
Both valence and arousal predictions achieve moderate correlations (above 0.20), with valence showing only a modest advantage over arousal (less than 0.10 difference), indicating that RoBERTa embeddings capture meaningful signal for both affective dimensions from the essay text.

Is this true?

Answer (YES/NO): NO